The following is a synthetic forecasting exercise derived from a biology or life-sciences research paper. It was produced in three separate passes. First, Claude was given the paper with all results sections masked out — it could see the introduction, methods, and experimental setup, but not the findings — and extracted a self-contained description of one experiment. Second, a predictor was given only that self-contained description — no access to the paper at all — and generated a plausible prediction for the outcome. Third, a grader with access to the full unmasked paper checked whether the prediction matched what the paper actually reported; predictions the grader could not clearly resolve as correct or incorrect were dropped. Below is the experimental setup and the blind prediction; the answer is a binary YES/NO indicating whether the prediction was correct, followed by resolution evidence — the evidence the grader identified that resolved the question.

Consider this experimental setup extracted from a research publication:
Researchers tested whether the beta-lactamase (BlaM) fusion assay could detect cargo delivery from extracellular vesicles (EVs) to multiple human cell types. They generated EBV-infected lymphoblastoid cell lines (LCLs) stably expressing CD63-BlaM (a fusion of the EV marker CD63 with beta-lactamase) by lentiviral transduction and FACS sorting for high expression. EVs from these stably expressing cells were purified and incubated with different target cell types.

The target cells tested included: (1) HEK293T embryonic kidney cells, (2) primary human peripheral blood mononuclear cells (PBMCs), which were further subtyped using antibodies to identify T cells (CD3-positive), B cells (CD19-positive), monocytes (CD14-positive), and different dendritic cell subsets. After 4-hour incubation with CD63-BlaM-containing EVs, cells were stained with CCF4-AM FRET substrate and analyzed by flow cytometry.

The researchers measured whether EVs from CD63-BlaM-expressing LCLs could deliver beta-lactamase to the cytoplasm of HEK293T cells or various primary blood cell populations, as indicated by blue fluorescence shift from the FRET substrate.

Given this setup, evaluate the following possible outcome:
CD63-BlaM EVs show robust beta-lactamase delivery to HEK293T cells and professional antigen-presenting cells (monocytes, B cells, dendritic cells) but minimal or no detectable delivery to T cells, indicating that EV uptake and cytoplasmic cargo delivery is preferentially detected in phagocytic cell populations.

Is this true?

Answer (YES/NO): NO